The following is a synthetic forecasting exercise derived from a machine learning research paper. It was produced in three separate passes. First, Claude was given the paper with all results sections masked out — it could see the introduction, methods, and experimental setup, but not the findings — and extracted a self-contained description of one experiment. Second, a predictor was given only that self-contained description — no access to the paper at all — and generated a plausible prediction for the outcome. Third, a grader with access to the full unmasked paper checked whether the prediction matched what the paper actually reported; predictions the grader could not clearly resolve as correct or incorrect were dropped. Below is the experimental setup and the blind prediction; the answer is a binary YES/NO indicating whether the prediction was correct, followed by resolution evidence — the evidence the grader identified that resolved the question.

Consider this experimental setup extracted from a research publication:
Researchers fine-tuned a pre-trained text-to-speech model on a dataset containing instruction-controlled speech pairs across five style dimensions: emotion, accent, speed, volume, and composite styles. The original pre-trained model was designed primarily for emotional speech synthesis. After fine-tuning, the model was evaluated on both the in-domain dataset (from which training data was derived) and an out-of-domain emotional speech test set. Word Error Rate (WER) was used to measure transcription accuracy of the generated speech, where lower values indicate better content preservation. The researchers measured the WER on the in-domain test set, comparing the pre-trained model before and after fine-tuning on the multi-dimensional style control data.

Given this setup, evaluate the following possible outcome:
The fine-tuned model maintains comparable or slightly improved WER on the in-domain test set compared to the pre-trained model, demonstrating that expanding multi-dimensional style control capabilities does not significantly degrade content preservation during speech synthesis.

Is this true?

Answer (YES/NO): NO